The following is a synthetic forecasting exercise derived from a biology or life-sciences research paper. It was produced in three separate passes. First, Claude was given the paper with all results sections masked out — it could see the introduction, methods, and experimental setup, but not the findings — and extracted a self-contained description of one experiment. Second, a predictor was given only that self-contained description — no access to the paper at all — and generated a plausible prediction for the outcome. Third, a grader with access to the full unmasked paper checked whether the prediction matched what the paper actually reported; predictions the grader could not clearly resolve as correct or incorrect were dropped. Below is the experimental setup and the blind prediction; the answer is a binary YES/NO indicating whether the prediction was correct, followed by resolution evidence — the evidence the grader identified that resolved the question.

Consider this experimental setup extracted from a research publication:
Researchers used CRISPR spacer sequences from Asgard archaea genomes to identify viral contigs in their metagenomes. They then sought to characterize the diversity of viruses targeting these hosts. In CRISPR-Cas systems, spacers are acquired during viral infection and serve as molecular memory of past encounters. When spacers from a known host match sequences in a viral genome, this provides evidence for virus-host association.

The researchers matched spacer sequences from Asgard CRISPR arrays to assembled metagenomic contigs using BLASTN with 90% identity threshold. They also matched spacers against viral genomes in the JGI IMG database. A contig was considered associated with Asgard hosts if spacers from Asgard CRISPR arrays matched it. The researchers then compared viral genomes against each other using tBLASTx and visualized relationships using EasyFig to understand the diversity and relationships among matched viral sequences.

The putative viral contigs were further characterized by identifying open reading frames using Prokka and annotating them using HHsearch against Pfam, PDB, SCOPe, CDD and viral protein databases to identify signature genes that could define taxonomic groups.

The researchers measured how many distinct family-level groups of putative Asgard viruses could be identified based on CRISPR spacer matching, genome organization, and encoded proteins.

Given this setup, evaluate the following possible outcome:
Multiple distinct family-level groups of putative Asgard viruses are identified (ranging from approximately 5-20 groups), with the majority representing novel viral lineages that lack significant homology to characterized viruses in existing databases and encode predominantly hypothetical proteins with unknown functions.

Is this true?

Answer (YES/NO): NO